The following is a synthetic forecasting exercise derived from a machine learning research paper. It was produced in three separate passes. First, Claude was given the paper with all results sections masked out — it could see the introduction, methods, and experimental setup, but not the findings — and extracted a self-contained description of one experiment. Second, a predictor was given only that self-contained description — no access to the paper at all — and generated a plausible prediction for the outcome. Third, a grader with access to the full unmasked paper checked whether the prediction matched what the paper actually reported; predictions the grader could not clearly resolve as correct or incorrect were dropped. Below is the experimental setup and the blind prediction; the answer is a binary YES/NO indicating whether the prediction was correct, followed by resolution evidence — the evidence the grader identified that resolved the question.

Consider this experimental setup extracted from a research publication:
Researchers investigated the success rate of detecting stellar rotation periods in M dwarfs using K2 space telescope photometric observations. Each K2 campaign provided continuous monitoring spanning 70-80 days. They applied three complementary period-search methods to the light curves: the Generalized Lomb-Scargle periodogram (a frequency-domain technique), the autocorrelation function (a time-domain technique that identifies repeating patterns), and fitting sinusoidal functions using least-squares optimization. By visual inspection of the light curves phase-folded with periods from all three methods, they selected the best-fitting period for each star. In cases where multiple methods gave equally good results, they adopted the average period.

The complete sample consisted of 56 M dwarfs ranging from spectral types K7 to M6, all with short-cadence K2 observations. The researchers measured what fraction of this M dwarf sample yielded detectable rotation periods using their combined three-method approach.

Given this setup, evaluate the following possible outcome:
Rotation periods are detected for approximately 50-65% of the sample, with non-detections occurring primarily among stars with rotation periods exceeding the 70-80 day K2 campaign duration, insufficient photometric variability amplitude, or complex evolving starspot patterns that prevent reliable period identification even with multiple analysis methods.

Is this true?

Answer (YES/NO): NO